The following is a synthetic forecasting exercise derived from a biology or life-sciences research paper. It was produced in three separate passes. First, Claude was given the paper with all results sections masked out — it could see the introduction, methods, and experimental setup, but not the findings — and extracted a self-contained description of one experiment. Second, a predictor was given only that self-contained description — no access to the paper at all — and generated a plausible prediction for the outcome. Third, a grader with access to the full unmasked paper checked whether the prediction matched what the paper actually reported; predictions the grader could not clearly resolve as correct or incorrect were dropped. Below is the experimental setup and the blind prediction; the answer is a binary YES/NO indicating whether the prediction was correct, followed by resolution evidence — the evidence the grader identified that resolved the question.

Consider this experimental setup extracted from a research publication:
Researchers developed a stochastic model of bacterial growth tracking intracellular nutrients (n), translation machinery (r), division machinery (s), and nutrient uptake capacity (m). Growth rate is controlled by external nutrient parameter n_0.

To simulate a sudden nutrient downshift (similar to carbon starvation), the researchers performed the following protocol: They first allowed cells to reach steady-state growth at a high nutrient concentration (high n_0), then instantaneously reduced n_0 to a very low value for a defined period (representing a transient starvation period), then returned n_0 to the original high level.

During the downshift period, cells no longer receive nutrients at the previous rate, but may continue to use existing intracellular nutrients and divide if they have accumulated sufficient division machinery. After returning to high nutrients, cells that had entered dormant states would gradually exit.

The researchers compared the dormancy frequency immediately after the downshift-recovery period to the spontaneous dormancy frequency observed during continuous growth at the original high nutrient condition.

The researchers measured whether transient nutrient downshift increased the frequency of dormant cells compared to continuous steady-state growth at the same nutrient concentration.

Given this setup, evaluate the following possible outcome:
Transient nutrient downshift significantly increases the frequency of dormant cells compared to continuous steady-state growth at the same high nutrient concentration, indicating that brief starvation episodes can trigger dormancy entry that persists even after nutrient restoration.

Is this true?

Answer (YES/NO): YES